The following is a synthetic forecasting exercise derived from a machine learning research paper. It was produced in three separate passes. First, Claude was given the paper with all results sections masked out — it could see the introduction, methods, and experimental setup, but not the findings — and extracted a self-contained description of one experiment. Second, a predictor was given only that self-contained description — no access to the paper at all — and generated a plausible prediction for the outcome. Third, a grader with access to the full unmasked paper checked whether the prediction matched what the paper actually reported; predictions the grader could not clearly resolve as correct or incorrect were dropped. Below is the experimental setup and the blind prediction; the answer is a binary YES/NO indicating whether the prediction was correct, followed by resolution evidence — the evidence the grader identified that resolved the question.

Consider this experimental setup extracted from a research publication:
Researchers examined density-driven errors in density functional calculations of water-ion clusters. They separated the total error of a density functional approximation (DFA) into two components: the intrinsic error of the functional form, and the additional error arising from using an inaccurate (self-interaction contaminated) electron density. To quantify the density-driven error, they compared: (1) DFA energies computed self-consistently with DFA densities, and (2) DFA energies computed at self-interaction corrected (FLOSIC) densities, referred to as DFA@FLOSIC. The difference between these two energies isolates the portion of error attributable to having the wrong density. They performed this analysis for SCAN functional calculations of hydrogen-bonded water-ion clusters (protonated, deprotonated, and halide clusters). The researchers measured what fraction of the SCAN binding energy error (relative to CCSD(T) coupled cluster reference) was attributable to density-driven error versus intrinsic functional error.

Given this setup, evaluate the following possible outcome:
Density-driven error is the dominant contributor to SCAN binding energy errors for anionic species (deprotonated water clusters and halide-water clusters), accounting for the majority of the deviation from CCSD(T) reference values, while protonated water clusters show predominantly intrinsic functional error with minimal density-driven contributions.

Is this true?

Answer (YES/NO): NO